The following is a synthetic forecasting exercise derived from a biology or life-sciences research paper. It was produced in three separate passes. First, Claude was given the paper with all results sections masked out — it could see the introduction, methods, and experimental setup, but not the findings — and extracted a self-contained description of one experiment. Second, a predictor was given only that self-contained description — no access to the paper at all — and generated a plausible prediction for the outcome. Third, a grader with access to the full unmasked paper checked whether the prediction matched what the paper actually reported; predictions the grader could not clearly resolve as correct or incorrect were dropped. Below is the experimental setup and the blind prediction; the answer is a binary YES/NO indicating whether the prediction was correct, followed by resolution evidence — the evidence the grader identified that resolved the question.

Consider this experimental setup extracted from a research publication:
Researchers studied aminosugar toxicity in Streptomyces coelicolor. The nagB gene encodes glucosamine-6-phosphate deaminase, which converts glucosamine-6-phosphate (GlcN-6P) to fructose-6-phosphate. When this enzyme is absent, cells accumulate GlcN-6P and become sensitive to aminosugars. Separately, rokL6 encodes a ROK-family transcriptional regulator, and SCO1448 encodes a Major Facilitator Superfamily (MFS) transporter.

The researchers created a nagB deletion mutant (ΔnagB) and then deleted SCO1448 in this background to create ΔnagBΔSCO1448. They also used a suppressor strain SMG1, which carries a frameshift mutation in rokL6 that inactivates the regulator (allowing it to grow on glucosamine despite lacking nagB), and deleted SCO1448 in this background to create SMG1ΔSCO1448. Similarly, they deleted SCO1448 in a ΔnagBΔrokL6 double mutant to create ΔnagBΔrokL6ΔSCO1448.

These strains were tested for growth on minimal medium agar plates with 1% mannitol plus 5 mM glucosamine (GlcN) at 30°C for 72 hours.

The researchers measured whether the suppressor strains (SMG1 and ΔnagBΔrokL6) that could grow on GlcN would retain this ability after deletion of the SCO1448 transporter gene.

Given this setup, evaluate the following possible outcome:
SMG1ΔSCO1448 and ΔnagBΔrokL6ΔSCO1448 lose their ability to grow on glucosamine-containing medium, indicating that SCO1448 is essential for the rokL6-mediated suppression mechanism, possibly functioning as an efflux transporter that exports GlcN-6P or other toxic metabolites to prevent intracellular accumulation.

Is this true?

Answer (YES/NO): YES